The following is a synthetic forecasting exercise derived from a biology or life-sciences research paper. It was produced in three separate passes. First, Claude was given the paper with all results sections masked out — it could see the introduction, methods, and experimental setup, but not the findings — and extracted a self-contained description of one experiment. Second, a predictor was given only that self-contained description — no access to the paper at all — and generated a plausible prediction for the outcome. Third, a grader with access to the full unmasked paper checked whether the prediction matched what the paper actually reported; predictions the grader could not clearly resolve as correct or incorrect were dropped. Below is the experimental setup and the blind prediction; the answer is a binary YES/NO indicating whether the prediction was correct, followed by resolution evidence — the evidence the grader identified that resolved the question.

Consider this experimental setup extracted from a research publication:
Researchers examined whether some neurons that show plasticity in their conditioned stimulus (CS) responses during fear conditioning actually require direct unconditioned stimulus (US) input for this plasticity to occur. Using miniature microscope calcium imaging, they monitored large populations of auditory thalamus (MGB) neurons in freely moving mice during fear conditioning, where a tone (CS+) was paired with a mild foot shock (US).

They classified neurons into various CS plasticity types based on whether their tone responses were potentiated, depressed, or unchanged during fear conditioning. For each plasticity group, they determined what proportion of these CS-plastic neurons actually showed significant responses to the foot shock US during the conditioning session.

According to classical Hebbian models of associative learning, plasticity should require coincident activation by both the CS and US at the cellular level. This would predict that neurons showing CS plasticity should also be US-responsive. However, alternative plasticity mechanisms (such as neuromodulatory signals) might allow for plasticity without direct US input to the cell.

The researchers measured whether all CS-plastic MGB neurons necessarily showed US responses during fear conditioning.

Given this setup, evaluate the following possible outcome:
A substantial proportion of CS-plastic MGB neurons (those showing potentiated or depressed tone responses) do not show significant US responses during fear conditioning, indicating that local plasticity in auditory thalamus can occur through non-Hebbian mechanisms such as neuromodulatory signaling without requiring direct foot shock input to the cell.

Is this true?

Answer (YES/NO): YES